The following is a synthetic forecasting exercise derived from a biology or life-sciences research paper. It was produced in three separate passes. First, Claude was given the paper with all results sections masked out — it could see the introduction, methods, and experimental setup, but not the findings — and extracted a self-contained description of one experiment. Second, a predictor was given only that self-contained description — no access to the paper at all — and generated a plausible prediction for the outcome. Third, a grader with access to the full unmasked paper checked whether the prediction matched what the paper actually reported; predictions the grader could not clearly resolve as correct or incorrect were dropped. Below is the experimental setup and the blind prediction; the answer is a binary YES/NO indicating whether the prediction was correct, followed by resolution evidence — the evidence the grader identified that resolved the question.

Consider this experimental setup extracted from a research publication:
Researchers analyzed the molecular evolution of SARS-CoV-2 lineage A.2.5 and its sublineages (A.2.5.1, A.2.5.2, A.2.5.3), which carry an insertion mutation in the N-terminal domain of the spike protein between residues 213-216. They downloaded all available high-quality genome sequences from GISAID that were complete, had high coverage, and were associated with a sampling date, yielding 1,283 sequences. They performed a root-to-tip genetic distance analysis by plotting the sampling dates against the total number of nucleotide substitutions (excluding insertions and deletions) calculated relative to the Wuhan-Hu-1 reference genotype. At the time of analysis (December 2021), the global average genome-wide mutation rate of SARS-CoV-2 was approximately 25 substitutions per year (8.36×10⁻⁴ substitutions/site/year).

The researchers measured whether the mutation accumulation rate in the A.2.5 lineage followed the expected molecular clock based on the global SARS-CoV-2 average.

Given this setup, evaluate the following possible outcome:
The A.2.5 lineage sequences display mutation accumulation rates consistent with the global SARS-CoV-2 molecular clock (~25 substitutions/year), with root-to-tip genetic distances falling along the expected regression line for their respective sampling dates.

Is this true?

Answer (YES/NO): NO